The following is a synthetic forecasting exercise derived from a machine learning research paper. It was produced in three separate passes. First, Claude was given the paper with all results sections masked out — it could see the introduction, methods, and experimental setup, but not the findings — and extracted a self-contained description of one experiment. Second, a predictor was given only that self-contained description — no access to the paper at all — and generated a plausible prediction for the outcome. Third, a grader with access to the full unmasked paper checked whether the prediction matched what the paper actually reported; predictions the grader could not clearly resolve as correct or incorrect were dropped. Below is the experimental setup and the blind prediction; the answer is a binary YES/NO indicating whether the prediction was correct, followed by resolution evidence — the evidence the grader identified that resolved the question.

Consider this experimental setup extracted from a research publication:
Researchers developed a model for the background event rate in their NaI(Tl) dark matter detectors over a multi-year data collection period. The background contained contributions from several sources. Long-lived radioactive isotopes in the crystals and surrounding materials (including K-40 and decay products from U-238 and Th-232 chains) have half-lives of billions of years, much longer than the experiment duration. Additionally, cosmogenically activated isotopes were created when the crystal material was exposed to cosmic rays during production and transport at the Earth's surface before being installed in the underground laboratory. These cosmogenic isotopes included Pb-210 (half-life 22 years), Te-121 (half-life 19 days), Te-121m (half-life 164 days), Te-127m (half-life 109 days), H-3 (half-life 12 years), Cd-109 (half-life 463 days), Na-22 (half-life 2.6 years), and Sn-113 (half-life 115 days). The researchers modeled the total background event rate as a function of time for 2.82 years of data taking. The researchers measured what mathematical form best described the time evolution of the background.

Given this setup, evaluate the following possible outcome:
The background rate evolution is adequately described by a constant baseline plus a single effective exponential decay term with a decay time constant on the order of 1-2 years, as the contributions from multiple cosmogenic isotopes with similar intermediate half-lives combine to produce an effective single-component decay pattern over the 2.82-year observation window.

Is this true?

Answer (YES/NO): NO